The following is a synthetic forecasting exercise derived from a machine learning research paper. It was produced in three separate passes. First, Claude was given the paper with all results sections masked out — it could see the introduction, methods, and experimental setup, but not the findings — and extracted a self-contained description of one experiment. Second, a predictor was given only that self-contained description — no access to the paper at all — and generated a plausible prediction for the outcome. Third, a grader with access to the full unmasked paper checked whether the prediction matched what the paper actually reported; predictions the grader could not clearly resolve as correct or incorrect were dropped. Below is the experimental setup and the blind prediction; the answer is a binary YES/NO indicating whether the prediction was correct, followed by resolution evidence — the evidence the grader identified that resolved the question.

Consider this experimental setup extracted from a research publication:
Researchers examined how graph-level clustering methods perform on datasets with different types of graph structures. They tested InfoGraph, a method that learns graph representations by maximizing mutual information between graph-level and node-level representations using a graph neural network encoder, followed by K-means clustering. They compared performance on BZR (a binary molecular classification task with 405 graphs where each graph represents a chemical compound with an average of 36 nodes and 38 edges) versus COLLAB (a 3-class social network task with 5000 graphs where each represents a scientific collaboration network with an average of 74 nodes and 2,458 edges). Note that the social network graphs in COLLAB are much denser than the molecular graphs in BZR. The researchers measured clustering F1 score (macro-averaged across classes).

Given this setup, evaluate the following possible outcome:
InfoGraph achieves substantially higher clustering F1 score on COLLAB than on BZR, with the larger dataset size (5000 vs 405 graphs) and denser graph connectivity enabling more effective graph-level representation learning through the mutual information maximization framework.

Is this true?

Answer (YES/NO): NO